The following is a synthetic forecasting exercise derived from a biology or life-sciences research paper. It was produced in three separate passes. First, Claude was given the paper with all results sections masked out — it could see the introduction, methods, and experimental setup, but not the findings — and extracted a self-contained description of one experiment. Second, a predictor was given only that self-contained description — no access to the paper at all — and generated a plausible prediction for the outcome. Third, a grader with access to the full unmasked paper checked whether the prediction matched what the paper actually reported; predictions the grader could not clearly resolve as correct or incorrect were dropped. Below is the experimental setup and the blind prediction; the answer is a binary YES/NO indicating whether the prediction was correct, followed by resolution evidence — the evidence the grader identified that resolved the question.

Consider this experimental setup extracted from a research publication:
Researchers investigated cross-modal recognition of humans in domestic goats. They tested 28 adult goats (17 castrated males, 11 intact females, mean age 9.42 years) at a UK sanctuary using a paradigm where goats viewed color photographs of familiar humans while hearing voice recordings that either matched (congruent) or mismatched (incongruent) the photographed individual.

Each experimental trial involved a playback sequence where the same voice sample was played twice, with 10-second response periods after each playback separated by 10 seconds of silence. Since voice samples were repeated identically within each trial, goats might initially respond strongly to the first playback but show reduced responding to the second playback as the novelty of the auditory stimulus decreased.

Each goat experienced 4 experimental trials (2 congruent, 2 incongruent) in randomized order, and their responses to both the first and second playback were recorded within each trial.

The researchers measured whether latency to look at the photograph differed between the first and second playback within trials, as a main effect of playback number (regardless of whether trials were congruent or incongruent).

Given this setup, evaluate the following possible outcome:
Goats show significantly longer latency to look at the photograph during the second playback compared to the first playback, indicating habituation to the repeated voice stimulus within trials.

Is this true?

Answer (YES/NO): YES